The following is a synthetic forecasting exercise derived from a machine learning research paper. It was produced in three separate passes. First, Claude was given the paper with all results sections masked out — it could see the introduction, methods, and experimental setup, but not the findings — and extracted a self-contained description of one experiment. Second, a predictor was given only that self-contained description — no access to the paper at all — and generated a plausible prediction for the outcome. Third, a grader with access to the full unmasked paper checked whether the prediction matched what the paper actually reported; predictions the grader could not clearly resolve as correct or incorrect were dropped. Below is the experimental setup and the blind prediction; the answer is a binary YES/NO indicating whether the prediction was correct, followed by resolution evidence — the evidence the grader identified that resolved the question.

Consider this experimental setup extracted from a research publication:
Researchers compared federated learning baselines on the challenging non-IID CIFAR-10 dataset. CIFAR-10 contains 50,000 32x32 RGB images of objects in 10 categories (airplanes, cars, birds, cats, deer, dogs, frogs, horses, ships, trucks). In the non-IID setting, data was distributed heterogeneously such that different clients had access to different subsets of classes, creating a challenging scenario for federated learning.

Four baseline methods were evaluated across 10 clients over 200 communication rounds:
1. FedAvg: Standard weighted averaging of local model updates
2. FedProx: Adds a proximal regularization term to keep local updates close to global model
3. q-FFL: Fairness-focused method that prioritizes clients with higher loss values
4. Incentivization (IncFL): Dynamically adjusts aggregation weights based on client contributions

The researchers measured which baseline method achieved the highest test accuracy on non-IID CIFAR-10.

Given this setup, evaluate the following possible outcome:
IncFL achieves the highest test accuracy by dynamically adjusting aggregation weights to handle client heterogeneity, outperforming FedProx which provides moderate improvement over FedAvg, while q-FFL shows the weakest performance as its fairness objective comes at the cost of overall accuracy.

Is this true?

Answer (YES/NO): NO